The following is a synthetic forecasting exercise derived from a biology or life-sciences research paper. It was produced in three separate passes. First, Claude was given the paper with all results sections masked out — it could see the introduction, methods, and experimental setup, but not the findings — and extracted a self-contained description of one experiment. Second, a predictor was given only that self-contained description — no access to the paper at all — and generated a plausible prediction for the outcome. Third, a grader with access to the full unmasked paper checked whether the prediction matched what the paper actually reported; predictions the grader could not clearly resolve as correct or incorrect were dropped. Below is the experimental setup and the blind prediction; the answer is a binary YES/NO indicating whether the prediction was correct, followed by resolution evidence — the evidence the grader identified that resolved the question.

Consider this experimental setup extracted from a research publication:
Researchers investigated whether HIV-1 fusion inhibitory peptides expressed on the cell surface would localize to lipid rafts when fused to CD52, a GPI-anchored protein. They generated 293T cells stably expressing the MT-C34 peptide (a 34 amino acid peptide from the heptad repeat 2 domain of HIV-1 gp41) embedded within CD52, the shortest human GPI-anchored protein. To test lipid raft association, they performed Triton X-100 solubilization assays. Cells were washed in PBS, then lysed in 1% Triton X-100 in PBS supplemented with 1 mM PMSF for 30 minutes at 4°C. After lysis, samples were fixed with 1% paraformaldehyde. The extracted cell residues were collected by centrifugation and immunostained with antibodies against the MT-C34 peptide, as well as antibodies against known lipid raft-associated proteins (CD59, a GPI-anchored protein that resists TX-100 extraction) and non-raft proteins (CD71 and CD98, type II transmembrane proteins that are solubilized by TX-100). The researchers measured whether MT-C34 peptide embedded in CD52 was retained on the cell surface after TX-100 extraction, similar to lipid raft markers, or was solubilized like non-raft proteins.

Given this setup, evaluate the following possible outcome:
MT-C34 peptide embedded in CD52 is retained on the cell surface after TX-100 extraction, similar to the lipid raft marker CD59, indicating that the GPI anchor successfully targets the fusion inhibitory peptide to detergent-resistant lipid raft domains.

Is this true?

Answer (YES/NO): YES